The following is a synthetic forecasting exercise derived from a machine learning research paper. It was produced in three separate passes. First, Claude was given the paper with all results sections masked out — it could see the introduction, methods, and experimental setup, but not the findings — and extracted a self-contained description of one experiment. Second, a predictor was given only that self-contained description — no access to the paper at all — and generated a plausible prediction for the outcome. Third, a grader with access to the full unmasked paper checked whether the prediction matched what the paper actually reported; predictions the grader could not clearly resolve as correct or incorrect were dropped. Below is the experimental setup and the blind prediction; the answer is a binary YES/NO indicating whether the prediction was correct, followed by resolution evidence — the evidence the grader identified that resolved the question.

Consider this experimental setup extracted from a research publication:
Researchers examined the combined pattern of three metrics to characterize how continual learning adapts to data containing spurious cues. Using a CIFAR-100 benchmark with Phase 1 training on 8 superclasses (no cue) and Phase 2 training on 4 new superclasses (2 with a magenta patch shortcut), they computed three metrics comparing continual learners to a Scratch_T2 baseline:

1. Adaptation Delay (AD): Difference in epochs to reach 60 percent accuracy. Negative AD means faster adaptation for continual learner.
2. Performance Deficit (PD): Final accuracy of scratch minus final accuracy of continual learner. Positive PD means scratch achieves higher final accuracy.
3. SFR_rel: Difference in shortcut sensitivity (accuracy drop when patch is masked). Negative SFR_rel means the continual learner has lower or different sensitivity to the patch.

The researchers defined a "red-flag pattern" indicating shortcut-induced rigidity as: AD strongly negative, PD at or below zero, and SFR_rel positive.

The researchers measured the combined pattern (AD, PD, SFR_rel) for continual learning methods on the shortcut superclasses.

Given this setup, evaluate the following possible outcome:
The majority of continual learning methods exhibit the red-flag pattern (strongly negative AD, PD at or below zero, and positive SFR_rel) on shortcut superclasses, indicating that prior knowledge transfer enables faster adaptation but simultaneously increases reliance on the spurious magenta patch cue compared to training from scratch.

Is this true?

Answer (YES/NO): NO